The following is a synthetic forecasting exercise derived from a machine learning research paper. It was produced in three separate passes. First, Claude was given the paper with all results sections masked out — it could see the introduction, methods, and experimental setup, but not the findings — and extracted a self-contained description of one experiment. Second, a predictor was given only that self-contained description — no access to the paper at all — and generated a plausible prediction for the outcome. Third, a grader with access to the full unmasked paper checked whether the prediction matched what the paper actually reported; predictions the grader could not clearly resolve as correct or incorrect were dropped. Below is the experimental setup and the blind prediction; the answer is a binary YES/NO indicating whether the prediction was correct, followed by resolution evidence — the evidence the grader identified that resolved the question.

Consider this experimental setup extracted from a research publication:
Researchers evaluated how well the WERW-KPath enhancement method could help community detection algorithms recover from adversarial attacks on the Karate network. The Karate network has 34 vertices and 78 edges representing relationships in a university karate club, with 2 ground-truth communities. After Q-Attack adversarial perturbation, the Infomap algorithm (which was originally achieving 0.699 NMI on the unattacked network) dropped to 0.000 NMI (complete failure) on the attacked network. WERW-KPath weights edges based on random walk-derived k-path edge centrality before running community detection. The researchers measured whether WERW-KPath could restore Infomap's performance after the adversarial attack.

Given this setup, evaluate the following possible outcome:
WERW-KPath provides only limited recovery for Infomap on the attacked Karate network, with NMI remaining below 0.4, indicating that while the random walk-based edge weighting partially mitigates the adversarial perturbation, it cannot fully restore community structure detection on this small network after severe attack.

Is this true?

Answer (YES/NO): YES